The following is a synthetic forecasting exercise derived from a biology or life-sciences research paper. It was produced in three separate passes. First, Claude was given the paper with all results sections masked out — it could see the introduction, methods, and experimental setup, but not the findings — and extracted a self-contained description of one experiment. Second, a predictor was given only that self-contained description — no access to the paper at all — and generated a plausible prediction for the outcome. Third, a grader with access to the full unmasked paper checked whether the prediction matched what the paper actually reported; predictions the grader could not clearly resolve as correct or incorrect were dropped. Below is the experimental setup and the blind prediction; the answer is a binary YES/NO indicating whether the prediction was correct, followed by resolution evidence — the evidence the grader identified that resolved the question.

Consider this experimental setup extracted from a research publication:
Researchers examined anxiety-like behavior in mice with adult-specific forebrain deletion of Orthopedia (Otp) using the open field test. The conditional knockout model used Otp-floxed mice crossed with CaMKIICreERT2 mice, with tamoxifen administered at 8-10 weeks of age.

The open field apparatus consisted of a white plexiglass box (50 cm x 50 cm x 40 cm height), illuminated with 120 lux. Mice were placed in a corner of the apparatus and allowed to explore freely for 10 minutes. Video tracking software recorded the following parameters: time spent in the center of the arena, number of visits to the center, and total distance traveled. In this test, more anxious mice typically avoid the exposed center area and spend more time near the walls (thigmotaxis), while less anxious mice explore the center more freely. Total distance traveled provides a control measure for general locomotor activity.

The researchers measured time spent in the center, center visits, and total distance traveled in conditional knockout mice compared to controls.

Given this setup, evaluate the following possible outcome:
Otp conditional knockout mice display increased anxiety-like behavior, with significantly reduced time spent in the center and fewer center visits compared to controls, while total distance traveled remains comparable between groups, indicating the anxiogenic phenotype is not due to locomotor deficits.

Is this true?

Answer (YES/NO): NO